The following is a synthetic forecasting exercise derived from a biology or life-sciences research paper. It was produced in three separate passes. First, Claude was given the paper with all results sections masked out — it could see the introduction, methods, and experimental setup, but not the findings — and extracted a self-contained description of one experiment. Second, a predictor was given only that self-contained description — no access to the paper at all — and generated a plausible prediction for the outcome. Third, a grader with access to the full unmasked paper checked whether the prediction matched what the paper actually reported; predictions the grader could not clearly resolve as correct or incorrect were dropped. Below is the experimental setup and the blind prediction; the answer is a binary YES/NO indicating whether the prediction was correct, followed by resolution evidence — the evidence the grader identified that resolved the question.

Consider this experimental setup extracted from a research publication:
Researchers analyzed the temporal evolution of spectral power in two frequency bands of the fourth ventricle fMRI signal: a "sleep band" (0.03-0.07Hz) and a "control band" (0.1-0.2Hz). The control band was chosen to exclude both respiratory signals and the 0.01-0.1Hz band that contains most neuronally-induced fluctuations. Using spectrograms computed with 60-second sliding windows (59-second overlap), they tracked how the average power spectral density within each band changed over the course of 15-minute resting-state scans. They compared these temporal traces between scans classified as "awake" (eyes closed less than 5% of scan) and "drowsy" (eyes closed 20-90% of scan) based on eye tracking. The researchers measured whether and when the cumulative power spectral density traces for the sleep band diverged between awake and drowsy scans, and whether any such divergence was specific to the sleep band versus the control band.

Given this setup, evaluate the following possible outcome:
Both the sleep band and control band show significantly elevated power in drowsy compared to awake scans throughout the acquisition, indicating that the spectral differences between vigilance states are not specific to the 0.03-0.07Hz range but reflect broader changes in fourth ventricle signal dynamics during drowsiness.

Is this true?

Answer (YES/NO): NO